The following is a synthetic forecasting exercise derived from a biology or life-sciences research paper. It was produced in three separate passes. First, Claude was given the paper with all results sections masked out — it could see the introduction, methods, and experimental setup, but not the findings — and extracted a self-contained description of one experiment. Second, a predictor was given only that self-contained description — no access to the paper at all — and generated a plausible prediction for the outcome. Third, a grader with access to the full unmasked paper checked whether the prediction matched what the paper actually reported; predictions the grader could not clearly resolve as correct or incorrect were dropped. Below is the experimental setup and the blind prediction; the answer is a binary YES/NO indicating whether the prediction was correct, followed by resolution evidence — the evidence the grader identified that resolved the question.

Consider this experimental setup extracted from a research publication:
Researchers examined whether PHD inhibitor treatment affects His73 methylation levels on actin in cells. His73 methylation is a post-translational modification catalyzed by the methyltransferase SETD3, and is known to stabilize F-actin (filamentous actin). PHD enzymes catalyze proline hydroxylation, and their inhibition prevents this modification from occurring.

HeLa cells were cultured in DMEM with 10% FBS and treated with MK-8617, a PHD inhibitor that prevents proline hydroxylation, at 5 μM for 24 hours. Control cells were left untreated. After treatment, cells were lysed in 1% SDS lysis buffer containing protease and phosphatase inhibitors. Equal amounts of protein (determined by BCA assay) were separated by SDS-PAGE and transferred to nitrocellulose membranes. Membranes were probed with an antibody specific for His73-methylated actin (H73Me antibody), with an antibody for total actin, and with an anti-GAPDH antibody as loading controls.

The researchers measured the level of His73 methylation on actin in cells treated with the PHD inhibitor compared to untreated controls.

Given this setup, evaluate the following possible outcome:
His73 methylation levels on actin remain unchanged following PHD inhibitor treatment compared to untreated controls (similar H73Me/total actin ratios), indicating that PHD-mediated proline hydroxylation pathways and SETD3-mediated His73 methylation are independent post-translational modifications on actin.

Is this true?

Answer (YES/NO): NO